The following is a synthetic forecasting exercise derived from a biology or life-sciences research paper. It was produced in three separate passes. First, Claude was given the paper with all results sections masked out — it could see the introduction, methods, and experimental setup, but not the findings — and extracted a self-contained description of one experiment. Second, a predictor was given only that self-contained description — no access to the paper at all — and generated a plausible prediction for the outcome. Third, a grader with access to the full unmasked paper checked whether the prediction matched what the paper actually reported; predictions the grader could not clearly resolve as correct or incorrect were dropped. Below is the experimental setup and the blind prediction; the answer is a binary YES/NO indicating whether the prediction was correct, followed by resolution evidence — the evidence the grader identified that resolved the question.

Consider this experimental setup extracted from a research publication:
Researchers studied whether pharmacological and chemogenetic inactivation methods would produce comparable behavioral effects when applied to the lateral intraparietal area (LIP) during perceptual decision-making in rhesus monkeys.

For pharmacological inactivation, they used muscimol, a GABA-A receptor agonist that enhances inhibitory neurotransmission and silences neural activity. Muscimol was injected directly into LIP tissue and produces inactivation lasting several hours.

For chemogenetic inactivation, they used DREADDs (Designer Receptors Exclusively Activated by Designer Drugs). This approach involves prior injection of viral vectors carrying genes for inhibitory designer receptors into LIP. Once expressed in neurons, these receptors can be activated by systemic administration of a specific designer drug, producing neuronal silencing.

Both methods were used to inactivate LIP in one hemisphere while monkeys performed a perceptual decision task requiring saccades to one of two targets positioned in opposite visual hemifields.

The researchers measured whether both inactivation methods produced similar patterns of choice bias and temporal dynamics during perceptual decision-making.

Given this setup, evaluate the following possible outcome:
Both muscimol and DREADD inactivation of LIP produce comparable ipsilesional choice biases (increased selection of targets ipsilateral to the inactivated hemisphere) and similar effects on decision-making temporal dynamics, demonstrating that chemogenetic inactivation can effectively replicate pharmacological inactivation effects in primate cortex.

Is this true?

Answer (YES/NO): YES